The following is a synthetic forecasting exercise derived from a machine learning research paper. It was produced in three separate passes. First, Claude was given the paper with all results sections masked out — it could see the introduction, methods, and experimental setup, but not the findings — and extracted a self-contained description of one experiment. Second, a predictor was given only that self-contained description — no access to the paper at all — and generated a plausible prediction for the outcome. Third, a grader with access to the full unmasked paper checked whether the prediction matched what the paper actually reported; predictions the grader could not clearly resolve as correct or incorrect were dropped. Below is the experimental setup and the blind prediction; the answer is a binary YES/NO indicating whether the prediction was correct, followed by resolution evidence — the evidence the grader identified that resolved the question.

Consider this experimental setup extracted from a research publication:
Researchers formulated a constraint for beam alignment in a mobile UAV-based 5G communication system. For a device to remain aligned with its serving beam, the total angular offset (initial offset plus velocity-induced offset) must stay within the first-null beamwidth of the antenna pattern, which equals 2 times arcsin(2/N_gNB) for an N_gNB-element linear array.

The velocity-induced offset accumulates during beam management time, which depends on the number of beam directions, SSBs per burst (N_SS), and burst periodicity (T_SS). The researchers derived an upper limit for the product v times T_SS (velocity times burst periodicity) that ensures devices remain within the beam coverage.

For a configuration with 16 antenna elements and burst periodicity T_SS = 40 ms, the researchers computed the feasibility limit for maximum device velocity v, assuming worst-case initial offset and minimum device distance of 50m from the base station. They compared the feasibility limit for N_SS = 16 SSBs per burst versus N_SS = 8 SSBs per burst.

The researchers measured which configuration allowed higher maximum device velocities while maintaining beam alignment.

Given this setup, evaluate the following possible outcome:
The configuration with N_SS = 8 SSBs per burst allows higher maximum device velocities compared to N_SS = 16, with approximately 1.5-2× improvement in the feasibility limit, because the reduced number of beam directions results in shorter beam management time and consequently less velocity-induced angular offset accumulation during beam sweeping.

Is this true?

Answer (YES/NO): NO